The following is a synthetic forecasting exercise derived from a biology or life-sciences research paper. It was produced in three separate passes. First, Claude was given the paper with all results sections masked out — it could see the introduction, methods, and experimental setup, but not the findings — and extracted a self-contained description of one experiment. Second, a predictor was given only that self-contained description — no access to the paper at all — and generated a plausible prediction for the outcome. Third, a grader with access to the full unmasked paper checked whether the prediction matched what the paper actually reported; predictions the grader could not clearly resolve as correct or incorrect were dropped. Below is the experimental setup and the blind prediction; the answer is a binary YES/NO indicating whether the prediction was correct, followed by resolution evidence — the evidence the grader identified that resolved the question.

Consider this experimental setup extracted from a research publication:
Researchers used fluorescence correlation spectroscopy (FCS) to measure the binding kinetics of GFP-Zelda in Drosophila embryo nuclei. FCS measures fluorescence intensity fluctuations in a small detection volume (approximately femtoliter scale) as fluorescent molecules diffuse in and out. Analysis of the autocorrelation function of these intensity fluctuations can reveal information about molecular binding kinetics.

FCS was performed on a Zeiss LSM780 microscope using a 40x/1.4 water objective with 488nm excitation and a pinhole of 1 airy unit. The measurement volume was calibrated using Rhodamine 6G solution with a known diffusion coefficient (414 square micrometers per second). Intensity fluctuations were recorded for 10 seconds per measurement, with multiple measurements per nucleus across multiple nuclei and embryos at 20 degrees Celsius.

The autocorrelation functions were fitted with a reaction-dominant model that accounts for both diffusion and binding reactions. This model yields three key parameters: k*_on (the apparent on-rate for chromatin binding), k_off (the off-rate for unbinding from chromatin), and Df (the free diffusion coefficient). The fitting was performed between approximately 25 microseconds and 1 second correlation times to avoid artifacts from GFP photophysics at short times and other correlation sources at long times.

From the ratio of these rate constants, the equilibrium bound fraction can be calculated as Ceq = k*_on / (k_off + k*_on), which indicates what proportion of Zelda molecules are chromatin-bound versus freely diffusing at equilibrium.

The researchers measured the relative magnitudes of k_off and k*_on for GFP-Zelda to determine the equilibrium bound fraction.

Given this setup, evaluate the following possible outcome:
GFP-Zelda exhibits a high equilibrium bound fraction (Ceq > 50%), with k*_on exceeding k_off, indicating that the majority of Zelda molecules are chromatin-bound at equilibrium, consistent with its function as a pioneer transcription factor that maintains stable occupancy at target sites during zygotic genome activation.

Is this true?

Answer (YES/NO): NO